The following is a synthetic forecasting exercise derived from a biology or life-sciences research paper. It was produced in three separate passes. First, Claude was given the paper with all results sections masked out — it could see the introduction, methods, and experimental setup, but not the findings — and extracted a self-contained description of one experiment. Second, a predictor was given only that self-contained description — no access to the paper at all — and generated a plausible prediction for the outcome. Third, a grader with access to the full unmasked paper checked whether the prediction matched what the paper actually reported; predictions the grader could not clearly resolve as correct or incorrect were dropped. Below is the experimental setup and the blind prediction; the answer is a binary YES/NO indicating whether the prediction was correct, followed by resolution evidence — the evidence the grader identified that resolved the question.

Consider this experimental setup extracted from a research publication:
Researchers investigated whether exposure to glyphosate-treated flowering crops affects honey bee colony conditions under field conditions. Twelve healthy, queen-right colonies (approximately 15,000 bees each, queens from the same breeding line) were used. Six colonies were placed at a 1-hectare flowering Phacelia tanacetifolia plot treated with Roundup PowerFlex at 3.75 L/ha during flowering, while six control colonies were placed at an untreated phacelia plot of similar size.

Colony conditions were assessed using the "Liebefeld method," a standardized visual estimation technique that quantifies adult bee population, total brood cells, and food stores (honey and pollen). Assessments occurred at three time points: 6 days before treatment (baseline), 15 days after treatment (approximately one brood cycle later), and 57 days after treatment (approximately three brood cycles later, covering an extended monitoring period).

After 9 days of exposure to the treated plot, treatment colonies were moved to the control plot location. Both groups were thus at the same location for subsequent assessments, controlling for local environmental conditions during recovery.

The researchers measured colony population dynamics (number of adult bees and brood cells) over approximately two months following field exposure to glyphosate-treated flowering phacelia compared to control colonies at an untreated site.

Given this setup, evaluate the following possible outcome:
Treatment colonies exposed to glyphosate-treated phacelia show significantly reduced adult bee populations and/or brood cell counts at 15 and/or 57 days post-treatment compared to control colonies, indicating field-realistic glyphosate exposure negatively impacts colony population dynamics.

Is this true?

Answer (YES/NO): NO